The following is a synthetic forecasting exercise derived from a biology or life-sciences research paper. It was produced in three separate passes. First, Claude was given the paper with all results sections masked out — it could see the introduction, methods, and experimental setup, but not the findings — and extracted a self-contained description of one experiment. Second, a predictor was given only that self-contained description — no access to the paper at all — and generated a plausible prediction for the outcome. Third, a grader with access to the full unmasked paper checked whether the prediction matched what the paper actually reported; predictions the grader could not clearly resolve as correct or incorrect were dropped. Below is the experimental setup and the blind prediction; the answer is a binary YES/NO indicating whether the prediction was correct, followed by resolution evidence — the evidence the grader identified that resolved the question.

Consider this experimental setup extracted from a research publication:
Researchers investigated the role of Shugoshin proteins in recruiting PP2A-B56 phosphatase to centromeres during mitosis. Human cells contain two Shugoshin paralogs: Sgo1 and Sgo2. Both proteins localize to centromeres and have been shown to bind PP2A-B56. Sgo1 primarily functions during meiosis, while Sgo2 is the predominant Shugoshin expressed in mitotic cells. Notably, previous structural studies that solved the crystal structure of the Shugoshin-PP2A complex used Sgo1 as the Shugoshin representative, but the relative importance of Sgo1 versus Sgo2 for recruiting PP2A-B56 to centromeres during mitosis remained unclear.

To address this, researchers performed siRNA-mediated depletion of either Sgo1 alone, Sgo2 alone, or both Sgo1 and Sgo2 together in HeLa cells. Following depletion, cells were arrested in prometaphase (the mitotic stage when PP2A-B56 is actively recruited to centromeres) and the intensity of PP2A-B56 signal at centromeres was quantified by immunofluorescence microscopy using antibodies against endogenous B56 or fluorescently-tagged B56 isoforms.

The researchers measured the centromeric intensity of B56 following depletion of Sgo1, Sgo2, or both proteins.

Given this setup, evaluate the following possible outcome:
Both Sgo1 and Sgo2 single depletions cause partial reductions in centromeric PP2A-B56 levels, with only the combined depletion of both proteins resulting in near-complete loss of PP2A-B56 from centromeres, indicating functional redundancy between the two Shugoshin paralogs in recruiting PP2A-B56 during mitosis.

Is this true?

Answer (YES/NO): NO